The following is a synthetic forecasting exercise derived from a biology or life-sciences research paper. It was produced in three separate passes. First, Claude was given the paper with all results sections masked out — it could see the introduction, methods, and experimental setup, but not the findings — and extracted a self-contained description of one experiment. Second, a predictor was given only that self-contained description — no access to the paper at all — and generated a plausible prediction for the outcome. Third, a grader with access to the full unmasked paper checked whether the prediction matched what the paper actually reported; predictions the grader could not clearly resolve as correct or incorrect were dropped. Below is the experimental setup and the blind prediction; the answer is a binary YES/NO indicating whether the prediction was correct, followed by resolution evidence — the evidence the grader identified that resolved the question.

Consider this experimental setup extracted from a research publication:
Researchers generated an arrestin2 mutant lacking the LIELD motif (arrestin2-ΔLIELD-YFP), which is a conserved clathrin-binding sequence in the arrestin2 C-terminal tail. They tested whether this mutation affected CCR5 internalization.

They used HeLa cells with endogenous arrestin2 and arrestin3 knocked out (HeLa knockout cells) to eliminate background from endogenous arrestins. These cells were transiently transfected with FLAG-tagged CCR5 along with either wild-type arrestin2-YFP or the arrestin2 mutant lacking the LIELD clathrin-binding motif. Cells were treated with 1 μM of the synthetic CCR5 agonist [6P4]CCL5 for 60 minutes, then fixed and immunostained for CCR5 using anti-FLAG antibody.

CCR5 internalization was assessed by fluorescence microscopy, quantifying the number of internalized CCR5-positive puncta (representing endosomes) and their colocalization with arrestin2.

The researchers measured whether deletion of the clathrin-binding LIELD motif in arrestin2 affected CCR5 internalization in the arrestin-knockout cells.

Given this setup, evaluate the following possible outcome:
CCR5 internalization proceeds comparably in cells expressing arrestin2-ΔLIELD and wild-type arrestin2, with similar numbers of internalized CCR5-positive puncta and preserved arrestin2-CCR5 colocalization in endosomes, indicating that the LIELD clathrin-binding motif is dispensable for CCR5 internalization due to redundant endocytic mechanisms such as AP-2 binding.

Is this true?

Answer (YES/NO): YES